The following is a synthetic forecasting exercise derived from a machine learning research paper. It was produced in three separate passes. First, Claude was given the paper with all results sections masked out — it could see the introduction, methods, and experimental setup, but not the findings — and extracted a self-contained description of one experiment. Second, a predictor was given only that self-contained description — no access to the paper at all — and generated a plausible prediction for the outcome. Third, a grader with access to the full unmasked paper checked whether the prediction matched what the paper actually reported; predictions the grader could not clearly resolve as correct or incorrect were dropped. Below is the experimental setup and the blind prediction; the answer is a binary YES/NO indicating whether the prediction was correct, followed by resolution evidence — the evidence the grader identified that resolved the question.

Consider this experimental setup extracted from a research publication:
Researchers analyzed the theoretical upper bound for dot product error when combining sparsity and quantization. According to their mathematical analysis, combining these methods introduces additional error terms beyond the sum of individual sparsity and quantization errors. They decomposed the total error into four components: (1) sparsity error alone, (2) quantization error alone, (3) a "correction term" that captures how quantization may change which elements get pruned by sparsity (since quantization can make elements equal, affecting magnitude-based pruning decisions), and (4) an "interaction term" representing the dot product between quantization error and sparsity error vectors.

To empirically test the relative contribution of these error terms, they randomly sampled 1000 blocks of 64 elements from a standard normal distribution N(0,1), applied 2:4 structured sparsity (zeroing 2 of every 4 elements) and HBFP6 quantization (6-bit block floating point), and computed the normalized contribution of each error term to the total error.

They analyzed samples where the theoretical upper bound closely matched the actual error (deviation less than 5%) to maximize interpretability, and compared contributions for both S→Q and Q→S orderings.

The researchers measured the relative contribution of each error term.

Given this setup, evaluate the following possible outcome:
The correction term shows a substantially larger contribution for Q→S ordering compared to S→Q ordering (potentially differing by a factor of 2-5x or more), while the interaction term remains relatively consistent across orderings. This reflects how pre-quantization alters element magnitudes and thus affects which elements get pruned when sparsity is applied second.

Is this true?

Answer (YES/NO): YES